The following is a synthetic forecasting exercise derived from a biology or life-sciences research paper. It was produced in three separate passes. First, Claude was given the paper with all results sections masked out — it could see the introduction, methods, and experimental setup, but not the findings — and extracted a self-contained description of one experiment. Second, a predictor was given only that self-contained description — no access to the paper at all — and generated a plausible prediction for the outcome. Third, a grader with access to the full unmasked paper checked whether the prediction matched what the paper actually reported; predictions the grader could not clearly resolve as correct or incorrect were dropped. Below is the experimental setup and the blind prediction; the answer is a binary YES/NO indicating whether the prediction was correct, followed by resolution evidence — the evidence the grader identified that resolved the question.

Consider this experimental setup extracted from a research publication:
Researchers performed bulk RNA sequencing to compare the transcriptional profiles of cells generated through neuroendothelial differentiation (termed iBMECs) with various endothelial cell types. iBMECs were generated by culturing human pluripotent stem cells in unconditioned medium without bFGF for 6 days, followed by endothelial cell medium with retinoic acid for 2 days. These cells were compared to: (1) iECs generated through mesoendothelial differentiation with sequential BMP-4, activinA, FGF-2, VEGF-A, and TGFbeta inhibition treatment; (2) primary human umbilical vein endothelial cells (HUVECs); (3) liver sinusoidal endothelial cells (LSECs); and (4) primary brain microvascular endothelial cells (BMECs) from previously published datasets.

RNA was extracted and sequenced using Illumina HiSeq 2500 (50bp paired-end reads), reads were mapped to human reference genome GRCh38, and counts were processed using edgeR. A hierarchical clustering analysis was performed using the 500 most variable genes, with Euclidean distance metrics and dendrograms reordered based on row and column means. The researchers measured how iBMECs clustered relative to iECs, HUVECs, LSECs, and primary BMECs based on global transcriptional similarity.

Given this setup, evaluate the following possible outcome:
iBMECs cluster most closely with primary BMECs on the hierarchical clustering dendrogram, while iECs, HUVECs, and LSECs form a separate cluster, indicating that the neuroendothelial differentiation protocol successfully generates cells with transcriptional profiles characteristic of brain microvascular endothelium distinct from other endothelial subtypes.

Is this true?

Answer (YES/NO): NO